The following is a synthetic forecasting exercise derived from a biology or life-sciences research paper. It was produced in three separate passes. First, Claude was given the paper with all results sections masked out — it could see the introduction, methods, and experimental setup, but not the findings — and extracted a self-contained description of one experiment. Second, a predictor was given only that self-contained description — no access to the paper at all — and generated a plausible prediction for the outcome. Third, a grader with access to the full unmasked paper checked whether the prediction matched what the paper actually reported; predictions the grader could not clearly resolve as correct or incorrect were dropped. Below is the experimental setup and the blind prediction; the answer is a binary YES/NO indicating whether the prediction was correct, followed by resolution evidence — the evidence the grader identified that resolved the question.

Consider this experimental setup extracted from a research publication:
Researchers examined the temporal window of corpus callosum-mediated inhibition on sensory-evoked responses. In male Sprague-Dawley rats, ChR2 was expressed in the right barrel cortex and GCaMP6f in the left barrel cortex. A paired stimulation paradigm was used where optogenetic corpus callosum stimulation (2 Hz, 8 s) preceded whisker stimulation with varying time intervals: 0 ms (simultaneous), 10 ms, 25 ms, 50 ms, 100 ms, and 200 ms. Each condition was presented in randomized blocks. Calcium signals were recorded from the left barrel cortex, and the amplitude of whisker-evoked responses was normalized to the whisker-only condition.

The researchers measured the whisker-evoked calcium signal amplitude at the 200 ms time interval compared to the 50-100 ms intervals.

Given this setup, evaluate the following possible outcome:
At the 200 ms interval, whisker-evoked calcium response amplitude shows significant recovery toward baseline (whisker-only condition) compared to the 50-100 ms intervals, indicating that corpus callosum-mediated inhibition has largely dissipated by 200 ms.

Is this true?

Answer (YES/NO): YES